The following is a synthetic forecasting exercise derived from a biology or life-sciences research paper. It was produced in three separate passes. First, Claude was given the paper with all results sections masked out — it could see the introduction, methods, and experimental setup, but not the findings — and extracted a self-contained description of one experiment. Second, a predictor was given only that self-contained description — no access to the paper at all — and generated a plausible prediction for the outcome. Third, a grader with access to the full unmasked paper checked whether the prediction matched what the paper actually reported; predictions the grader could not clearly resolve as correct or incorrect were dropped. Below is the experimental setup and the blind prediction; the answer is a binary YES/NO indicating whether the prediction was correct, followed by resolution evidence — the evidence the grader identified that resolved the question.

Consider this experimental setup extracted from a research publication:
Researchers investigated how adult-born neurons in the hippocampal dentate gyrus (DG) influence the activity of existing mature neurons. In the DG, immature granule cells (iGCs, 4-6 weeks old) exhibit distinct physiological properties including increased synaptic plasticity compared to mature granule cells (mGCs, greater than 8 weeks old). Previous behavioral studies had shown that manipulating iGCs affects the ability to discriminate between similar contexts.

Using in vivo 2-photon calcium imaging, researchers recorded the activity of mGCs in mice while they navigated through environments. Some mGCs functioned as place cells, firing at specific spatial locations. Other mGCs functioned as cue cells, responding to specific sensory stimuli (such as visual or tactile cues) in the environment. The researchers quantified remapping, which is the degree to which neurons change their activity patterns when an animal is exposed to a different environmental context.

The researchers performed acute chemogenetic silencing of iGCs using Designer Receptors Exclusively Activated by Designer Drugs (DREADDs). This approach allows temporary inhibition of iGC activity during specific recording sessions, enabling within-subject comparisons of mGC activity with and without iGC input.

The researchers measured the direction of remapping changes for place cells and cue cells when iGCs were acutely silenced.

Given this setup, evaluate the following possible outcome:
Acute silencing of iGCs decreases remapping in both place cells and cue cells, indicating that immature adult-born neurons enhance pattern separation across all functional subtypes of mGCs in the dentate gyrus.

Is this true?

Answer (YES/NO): NO